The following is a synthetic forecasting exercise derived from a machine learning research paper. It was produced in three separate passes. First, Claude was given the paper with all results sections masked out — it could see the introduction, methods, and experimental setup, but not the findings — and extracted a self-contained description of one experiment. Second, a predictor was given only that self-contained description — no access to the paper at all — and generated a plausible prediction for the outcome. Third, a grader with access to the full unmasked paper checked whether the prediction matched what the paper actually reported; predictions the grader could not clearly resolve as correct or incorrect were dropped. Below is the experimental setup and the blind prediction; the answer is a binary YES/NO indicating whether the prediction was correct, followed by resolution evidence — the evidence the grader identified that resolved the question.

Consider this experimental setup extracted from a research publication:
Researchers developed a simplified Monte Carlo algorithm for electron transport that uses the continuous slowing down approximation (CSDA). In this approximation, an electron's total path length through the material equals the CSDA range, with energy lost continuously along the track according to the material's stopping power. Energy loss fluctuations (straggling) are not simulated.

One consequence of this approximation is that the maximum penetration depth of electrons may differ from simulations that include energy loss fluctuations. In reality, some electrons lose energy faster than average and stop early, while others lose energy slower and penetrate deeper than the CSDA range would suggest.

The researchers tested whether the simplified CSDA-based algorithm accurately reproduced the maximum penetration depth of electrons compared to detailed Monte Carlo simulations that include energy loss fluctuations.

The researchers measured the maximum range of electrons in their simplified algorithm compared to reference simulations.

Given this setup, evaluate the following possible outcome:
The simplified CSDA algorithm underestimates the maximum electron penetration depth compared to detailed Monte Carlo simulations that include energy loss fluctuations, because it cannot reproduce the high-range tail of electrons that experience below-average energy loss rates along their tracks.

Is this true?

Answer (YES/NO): YES